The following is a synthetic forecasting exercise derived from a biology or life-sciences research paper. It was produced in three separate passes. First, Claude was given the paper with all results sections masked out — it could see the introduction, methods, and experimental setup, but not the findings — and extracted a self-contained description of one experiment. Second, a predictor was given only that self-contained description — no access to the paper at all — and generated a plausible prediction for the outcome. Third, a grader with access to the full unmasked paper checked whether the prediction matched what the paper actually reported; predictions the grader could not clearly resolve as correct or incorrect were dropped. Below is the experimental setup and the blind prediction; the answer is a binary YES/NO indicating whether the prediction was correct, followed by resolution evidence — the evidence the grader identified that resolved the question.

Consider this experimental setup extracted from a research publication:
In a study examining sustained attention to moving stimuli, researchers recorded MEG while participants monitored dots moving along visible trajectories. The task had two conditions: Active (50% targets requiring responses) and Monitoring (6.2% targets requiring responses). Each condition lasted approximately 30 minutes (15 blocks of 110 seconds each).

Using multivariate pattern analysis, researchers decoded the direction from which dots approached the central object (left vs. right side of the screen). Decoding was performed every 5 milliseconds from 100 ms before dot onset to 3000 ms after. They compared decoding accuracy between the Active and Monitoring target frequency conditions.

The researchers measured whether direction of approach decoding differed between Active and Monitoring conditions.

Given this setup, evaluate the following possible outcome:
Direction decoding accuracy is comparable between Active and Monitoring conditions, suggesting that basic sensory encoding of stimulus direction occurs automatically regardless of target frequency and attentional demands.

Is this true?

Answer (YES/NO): YES